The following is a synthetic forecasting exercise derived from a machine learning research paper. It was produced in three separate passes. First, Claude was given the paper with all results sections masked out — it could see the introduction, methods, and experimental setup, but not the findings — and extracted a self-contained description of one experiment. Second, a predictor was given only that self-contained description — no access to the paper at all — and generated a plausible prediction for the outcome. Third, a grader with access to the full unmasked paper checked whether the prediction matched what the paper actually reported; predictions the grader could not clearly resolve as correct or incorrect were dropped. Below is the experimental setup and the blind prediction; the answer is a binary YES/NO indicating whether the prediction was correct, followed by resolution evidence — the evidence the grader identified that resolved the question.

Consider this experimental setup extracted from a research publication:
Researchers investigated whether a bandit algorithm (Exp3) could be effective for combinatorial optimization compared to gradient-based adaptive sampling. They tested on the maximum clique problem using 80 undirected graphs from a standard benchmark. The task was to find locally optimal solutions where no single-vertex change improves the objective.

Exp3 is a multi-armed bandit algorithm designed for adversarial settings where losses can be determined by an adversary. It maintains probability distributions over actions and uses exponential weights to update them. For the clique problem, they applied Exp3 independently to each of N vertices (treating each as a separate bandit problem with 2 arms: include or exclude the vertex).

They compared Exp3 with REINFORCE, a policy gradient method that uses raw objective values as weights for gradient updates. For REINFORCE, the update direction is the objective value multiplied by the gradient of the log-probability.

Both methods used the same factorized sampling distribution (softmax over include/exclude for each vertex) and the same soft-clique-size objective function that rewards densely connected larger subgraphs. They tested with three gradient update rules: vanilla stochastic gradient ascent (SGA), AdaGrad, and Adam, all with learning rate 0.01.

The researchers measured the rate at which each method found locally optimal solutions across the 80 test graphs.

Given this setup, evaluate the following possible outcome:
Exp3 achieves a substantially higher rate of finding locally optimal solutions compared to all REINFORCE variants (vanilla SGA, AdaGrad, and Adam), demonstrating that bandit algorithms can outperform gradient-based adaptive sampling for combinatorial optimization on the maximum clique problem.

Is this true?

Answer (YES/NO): NO